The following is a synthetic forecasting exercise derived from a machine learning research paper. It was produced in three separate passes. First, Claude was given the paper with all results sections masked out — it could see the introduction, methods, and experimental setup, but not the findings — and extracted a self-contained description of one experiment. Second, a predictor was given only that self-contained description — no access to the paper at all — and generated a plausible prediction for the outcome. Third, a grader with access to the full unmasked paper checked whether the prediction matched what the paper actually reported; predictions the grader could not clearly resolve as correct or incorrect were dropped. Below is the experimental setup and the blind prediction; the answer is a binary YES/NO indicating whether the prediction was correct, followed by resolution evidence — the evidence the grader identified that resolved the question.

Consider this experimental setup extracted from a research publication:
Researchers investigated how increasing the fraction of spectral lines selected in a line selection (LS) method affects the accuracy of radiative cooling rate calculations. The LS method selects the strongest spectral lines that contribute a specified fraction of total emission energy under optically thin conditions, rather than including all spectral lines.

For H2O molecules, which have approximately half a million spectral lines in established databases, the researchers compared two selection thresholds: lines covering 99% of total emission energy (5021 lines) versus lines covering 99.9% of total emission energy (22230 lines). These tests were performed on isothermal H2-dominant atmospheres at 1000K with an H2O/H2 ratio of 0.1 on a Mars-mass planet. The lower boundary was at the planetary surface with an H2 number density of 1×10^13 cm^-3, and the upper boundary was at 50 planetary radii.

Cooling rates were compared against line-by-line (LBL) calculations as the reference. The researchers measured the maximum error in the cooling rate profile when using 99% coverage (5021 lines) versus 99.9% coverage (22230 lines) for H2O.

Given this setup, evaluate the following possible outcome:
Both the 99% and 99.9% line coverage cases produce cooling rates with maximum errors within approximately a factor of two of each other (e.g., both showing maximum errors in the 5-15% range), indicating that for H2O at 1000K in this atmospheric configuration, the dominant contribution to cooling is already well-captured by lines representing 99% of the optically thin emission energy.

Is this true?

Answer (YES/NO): NO